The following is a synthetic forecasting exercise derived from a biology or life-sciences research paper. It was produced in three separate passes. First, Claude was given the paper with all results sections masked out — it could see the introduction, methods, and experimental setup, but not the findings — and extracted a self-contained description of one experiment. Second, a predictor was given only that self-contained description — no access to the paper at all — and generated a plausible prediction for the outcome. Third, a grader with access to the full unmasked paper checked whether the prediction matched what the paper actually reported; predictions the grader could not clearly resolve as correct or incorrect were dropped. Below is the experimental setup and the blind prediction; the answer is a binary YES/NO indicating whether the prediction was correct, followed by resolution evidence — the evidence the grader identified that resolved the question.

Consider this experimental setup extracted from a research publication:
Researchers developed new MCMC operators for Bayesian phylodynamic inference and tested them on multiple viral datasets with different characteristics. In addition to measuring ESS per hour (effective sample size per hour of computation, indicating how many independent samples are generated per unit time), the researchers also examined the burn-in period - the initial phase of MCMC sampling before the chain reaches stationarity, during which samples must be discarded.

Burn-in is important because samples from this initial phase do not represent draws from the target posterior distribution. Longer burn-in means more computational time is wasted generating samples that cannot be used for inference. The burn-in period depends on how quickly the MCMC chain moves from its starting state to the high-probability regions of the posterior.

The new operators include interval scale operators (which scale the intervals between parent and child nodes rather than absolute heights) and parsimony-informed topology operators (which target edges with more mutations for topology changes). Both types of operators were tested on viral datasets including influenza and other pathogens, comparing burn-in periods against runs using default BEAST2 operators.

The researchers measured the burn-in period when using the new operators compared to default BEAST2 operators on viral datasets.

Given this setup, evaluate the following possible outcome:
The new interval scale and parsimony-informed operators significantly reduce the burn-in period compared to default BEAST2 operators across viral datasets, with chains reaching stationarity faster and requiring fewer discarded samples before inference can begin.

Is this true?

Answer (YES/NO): YES